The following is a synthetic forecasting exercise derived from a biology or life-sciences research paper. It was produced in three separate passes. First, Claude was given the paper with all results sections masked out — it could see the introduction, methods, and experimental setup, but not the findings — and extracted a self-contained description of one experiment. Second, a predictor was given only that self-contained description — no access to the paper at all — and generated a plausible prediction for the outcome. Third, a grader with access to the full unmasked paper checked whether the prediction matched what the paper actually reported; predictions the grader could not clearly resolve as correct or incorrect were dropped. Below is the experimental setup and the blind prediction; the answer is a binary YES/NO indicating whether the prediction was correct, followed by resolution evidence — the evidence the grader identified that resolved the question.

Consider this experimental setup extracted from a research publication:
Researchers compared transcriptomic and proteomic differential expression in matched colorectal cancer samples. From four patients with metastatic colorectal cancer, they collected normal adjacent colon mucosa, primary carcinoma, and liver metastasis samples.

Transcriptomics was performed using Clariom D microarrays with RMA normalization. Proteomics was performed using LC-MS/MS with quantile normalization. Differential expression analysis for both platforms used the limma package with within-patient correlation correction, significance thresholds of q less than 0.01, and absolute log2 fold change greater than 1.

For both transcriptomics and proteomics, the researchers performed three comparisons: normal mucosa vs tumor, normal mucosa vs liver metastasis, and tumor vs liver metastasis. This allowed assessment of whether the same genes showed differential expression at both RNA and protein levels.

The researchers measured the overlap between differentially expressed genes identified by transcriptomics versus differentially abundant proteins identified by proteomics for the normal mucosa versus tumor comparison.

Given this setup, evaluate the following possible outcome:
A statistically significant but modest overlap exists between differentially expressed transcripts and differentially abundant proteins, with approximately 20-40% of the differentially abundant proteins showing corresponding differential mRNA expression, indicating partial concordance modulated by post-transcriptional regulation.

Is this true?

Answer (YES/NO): NO